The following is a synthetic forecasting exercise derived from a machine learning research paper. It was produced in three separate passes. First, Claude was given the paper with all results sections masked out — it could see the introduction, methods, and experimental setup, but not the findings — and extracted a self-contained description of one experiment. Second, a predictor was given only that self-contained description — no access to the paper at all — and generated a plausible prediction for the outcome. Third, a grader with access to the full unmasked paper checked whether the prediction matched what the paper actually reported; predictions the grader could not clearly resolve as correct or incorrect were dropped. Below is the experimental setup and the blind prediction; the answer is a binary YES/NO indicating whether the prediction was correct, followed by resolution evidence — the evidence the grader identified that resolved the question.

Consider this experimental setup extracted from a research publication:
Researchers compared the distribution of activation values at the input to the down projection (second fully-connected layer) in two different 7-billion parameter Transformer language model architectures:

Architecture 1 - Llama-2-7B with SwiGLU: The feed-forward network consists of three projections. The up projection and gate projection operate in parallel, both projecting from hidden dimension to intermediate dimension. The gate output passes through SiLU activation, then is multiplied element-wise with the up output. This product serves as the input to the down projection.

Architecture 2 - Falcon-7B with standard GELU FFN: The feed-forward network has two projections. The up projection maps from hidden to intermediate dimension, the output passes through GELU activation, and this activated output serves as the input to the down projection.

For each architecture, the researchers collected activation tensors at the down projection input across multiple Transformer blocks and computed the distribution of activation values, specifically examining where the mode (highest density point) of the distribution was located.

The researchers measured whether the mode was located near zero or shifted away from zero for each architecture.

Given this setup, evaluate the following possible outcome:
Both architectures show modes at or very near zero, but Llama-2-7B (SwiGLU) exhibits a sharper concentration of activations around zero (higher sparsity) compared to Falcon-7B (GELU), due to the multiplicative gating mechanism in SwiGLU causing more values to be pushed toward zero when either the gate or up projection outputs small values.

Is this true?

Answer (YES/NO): NO